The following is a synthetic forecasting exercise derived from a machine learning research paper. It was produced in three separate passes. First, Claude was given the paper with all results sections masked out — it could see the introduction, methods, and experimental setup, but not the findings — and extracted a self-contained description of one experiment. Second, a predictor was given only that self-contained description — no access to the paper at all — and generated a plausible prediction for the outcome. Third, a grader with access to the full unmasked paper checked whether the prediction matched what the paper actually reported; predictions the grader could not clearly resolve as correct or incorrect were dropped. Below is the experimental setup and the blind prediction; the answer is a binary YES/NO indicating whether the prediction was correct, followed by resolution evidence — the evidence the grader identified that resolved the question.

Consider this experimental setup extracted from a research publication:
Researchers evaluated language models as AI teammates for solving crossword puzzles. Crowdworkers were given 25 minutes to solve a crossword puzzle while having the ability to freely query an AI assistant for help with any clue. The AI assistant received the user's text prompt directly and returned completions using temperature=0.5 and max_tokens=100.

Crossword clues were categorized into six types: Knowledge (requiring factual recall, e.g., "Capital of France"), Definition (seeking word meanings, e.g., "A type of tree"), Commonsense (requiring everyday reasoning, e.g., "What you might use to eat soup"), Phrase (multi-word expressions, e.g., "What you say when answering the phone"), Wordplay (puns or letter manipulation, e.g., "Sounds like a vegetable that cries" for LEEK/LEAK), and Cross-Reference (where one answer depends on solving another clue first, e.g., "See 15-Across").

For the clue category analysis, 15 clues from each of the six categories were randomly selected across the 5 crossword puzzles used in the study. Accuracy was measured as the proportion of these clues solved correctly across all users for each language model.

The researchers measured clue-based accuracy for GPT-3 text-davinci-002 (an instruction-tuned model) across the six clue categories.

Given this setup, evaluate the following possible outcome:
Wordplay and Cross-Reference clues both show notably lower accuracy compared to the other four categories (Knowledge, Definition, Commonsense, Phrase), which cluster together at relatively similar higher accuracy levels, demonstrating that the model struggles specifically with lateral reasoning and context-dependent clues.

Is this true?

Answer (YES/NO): NO